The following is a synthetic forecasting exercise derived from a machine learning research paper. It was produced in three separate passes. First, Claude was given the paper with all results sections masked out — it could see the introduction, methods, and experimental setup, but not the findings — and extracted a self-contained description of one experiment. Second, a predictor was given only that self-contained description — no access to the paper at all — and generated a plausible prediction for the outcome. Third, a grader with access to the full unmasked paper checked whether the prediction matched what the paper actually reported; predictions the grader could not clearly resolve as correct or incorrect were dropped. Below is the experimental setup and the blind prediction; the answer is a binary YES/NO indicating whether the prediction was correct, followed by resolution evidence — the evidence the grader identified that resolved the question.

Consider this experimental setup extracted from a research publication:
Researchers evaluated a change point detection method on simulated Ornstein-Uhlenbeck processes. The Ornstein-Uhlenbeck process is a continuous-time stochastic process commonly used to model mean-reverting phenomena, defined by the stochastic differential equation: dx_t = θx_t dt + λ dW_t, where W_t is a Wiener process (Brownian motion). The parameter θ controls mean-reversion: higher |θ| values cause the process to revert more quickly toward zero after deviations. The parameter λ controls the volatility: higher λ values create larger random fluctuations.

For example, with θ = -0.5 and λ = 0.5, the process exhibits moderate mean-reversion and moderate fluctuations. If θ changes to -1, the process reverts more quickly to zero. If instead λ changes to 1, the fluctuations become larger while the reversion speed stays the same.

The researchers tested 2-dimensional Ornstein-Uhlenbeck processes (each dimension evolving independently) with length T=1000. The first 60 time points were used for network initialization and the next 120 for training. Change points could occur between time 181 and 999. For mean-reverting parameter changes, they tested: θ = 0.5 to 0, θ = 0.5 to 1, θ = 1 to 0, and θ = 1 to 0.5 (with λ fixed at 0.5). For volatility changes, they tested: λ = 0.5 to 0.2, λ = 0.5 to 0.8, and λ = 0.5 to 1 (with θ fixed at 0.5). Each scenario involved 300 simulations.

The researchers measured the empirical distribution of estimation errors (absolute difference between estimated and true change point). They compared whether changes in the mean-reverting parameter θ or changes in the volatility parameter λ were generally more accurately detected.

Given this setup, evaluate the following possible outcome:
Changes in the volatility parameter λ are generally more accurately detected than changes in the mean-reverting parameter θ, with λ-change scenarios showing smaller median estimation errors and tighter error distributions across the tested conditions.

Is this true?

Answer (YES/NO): NO